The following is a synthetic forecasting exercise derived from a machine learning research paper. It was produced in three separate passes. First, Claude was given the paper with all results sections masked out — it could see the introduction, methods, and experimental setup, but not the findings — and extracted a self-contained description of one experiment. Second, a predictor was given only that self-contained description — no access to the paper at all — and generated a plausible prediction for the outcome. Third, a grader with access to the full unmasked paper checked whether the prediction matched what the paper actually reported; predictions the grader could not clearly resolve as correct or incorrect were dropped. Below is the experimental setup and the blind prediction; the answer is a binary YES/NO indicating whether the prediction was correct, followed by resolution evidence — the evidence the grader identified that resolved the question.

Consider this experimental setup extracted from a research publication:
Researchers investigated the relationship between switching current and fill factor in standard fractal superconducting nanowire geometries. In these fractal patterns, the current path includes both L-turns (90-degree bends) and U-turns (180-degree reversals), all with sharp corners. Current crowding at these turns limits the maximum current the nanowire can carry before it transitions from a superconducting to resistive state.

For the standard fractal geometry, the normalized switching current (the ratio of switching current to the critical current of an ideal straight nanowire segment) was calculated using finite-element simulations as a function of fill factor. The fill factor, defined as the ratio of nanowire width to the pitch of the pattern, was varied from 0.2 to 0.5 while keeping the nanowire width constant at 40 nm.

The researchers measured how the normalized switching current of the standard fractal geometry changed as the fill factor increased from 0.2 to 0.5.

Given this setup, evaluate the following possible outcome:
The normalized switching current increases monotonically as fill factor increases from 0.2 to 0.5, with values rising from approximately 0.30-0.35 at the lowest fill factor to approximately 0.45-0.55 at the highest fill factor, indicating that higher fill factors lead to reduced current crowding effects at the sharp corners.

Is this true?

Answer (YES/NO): NO